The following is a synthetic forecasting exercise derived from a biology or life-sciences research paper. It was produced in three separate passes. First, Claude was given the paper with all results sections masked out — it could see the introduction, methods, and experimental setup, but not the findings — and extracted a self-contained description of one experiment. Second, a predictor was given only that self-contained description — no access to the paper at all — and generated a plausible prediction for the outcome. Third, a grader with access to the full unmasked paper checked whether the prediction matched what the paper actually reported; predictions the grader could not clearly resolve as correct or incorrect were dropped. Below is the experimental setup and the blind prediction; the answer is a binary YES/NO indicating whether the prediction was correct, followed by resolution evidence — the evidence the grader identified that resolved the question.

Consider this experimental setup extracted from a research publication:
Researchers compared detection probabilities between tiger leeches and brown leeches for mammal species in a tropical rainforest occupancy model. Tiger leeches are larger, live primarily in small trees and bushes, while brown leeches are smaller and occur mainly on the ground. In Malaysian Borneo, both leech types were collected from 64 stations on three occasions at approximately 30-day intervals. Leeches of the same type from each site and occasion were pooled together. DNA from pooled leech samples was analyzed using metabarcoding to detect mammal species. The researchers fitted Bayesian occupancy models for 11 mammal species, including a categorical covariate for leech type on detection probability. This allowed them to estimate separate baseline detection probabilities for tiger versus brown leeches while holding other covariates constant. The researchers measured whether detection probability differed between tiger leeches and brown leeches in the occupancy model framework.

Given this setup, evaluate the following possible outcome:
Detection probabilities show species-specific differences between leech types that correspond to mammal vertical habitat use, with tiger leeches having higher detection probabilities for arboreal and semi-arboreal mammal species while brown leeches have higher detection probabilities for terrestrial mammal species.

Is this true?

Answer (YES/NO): NO